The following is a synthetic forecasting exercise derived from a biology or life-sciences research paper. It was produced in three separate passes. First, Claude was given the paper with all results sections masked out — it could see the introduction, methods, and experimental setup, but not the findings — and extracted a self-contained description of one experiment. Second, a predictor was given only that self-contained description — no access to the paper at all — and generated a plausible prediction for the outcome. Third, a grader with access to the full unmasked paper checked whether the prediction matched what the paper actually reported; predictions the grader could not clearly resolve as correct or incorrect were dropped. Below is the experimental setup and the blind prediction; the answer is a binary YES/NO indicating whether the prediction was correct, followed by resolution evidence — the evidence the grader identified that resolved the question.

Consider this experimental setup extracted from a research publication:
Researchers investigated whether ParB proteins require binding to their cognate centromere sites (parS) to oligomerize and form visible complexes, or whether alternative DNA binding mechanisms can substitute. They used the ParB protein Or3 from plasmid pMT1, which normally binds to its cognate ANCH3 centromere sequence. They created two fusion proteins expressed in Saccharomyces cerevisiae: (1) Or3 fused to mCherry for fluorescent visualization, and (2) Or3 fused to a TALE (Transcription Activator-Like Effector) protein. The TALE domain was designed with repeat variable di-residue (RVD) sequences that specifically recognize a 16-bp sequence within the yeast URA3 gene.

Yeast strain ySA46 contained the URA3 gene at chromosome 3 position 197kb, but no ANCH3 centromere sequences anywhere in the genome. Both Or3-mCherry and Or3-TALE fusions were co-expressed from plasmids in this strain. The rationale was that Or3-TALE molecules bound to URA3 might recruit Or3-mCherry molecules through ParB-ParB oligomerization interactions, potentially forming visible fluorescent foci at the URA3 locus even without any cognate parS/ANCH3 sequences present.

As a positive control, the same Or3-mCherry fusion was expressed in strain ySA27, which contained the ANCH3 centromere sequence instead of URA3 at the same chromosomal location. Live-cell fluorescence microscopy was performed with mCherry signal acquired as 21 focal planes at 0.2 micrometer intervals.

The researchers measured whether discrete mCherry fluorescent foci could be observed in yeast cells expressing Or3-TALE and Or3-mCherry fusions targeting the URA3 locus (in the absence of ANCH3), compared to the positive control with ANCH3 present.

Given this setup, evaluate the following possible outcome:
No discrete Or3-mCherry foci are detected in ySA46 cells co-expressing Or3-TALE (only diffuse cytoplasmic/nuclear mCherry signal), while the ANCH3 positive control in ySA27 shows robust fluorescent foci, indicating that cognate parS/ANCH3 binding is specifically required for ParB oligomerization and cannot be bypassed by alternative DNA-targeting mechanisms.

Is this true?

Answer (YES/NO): YES